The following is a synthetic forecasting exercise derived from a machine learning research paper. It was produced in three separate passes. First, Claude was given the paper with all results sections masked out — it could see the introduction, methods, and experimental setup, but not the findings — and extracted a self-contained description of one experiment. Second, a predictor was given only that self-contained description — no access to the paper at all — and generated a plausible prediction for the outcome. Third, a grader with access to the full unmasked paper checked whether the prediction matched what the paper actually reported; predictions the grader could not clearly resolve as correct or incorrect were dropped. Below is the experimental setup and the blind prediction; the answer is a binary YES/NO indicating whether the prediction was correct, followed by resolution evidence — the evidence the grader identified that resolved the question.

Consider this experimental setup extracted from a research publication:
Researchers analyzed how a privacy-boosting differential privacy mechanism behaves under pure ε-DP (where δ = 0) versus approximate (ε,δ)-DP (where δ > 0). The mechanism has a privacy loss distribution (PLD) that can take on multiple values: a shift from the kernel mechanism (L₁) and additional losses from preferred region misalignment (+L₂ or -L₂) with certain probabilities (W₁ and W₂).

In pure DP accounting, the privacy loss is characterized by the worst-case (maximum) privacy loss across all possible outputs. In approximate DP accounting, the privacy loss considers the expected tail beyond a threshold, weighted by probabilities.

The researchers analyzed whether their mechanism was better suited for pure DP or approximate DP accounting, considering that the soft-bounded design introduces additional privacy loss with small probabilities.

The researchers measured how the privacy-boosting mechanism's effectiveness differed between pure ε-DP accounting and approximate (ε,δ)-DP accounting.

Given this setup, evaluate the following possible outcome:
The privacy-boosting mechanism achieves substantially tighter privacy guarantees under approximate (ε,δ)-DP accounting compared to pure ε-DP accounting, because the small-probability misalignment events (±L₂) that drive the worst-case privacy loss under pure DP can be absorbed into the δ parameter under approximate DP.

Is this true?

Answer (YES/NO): YES